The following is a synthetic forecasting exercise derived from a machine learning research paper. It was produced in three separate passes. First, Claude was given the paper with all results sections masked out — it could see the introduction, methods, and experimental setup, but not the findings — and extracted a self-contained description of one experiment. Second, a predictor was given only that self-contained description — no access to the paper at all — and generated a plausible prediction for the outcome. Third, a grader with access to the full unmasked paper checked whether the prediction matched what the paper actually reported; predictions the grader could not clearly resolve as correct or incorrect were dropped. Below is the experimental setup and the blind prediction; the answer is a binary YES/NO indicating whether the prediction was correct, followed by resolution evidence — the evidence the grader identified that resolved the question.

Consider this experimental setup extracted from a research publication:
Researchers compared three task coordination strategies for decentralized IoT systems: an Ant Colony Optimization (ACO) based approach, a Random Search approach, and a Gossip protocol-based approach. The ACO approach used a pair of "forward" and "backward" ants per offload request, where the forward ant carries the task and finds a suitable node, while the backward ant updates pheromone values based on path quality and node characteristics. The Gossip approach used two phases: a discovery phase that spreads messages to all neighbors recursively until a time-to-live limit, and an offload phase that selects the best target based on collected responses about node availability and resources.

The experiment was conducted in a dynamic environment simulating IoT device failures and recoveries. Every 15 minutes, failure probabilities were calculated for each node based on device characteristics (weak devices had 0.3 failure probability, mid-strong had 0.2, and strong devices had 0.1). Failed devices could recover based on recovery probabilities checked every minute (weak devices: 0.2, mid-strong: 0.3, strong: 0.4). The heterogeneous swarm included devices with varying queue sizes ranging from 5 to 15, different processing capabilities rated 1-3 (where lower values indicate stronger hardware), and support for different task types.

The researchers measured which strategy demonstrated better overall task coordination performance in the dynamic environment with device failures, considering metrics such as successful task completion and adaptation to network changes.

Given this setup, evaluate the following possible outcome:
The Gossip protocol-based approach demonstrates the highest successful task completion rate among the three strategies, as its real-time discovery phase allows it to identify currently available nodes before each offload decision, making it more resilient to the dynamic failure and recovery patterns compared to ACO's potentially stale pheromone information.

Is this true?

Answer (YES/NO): YES